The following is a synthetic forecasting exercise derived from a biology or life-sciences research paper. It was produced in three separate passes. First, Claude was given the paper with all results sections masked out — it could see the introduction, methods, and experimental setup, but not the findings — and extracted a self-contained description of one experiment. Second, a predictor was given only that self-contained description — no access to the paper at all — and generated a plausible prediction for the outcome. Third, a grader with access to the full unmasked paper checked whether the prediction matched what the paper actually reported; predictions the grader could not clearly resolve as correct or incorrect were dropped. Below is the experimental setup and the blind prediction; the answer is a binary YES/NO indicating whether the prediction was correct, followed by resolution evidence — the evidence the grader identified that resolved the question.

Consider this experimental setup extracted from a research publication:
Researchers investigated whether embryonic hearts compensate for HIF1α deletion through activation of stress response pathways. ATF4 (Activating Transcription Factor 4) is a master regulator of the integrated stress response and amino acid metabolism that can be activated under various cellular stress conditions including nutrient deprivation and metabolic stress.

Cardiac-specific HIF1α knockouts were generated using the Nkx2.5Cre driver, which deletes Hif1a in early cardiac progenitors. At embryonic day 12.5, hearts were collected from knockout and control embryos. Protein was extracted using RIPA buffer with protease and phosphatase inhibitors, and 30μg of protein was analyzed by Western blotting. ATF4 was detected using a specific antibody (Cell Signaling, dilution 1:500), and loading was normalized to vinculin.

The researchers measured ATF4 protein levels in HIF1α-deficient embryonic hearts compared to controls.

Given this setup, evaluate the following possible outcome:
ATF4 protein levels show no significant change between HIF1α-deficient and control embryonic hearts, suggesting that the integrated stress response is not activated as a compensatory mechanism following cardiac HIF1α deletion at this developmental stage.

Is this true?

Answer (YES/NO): NO